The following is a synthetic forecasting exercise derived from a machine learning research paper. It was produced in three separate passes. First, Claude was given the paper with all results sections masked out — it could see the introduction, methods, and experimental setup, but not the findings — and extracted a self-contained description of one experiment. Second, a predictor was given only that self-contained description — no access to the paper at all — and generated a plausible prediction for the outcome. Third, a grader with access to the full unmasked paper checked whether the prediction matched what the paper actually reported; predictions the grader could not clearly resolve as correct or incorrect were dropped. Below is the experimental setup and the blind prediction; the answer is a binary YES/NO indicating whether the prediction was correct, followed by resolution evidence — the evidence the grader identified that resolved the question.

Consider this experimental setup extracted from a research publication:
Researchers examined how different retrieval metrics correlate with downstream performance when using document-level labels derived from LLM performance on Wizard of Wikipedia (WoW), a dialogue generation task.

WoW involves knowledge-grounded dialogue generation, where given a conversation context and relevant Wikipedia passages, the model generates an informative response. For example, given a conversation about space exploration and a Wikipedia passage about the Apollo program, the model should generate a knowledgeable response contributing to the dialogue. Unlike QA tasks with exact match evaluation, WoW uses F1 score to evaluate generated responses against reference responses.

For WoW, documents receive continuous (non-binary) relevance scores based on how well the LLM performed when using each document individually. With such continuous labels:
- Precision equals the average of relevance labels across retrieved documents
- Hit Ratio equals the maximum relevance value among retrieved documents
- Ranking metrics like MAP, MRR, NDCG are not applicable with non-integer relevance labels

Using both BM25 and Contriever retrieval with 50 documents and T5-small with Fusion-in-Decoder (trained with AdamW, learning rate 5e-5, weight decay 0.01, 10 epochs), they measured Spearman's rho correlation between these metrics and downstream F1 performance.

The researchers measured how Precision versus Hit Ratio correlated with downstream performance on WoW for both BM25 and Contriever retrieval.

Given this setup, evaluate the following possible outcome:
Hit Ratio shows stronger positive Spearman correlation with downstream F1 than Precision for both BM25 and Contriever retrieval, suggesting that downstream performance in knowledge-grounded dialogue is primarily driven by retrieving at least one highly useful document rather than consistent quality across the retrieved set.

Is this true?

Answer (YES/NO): NO